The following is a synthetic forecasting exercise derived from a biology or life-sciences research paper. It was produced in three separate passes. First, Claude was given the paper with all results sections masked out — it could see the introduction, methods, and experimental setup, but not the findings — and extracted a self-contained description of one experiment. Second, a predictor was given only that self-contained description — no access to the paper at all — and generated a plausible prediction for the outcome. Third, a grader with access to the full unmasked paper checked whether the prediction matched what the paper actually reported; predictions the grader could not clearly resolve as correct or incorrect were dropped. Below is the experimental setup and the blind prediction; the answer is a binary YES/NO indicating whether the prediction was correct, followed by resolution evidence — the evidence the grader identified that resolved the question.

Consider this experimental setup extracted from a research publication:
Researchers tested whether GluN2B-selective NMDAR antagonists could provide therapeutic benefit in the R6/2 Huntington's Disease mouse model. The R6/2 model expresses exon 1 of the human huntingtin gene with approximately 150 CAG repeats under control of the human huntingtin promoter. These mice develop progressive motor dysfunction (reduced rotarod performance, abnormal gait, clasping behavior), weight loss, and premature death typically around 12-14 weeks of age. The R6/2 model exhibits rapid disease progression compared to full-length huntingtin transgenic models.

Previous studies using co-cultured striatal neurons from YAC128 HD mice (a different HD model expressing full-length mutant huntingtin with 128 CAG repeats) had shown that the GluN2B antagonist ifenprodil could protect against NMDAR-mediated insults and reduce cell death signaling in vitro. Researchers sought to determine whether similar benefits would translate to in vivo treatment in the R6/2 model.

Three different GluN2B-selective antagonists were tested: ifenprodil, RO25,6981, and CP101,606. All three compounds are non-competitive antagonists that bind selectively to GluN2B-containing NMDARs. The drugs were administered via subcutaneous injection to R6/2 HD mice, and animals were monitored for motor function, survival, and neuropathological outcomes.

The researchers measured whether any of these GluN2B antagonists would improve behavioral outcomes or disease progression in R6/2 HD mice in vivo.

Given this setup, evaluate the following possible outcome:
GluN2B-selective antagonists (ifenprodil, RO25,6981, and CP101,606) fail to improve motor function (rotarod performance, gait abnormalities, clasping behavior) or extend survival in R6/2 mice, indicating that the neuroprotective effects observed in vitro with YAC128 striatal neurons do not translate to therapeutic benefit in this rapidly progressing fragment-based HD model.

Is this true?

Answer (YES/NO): YES